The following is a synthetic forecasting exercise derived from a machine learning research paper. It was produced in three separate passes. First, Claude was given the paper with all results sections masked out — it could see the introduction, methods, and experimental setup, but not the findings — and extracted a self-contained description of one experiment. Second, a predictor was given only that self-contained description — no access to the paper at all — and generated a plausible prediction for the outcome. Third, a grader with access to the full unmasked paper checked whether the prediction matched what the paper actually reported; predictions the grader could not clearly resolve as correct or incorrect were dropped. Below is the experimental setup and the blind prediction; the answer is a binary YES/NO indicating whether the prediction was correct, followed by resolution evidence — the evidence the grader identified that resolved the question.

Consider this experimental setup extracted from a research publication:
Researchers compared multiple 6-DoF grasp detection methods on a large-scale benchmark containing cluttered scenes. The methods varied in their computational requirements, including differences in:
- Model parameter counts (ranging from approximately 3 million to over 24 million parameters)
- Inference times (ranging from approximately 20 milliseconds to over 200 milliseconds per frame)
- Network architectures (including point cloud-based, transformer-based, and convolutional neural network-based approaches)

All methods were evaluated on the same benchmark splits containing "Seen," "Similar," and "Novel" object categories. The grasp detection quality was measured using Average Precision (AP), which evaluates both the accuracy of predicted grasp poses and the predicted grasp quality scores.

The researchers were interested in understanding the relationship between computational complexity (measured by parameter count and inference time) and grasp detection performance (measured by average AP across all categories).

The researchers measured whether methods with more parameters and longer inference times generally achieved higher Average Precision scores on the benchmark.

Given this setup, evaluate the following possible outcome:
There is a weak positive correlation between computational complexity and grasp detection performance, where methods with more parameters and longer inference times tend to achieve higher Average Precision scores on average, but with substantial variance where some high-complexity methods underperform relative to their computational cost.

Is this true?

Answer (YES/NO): NO